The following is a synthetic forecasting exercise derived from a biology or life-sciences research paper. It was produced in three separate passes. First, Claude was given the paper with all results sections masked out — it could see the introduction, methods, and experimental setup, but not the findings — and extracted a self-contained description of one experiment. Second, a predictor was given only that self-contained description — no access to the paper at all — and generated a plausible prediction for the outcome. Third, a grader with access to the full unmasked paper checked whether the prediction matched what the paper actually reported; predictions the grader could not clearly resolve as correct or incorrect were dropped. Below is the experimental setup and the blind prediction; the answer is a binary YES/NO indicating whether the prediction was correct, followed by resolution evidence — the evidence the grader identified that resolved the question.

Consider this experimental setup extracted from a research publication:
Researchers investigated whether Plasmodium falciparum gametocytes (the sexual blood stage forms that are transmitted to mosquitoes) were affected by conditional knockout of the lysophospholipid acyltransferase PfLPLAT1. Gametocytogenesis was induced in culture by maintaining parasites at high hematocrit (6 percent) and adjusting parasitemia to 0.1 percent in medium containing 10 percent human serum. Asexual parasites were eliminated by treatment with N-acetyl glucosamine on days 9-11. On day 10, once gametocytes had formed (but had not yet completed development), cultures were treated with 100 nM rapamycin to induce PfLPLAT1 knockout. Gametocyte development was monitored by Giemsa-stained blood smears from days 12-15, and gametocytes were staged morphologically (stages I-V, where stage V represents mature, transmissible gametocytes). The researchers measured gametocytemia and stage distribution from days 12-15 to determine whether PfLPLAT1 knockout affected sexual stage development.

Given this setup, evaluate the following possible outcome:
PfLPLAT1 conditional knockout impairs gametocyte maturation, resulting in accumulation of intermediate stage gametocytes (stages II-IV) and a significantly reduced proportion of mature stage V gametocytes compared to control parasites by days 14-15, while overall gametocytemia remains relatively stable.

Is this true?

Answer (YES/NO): NO